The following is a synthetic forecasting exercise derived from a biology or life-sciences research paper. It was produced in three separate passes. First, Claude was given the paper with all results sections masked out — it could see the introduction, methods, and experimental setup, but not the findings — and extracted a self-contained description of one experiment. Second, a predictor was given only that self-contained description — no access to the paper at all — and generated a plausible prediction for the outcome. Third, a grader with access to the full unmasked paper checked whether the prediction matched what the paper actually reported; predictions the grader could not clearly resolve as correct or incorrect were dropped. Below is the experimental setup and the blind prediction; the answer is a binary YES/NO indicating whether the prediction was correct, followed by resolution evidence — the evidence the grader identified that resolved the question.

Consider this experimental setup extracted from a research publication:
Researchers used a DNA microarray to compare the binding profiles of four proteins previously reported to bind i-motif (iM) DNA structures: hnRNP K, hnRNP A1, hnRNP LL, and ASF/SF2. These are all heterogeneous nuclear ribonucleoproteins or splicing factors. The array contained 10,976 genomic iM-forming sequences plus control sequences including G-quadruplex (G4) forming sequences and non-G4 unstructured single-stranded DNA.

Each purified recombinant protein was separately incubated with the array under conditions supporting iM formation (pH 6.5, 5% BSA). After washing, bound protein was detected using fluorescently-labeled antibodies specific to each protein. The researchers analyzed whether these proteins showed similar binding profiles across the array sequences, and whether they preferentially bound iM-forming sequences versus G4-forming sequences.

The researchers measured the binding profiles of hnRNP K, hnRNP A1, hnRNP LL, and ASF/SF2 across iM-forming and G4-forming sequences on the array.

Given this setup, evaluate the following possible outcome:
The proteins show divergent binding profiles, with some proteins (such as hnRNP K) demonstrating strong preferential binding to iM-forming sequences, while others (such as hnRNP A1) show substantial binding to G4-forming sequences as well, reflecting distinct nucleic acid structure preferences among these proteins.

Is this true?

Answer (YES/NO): YES